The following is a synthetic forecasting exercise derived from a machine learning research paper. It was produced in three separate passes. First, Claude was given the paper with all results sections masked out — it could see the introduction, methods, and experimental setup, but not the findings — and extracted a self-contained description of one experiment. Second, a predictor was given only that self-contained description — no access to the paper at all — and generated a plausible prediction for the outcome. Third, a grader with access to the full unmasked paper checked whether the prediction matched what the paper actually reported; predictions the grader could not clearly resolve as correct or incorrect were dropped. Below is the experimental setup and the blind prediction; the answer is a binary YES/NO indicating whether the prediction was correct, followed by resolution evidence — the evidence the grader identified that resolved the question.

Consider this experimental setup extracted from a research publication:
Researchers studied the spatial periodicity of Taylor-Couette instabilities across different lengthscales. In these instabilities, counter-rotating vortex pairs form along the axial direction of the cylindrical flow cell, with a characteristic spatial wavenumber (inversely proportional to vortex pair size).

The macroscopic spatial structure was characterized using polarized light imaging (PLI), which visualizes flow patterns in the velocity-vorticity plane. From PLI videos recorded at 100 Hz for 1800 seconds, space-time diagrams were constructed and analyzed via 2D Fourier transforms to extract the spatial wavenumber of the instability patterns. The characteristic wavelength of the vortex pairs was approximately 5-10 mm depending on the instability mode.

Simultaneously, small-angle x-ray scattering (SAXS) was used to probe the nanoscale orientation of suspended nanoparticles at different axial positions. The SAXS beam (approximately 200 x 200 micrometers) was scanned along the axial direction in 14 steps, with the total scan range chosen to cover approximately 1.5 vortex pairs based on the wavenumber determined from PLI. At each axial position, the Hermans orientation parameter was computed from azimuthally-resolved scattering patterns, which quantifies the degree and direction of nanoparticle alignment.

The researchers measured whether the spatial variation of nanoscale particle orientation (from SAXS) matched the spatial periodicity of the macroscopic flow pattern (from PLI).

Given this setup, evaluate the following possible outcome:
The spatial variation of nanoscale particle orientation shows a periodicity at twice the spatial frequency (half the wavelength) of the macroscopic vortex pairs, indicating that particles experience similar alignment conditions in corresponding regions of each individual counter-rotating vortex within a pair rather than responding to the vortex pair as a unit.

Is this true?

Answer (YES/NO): NO